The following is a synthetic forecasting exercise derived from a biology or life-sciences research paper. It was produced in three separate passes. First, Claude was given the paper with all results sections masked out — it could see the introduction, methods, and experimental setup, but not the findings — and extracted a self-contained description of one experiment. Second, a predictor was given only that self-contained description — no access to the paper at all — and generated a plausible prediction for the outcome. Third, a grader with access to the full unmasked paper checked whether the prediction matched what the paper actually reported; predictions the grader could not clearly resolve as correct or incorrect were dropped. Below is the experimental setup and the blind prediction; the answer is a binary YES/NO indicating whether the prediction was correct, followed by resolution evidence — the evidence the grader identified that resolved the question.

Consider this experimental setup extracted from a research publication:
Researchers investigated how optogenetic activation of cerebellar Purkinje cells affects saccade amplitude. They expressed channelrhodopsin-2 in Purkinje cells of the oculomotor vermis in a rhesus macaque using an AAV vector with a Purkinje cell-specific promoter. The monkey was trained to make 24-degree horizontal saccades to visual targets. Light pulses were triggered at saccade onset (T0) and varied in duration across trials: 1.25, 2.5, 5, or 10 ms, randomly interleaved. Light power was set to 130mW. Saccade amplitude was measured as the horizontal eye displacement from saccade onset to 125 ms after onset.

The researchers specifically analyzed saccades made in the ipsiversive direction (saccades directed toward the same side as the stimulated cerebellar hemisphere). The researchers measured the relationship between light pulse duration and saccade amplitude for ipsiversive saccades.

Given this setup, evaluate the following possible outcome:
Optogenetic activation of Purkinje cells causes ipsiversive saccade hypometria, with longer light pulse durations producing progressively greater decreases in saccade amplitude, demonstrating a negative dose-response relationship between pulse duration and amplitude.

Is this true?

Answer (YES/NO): NO